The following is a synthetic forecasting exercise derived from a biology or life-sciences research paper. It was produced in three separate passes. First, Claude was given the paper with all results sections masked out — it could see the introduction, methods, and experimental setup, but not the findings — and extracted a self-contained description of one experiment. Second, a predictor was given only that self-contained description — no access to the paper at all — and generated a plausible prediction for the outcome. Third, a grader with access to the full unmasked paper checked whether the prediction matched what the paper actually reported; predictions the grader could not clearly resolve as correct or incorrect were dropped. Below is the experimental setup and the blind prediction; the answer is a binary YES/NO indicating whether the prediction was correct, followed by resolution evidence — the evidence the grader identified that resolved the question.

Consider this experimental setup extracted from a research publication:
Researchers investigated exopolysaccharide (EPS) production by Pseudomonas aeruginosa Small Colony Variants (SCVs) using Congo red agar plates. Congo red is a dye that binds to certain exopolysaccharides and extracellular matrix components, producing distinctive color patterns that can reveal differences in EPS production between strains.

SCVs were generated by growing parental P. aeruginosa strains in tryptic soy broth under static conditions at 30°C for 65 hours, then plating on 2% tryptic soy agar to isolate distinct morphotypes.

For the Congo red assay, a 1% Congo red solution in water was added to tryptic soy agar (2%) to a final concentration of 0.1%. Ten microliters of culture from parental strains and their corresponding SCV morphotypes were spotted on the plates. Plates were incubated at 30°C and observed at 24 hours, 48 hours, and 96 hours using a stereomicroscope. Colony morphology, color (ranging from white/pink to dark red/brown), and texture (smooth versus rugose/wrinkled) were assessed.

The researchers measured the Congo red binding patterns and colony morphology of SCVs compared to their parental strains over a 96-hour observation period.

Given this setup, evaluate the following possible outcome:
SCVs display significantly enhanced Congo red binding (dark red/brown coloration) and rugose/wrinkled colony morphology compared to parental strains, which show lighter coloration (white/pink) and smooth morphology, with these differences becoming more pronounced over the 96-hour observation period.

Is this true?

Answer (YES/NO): NO